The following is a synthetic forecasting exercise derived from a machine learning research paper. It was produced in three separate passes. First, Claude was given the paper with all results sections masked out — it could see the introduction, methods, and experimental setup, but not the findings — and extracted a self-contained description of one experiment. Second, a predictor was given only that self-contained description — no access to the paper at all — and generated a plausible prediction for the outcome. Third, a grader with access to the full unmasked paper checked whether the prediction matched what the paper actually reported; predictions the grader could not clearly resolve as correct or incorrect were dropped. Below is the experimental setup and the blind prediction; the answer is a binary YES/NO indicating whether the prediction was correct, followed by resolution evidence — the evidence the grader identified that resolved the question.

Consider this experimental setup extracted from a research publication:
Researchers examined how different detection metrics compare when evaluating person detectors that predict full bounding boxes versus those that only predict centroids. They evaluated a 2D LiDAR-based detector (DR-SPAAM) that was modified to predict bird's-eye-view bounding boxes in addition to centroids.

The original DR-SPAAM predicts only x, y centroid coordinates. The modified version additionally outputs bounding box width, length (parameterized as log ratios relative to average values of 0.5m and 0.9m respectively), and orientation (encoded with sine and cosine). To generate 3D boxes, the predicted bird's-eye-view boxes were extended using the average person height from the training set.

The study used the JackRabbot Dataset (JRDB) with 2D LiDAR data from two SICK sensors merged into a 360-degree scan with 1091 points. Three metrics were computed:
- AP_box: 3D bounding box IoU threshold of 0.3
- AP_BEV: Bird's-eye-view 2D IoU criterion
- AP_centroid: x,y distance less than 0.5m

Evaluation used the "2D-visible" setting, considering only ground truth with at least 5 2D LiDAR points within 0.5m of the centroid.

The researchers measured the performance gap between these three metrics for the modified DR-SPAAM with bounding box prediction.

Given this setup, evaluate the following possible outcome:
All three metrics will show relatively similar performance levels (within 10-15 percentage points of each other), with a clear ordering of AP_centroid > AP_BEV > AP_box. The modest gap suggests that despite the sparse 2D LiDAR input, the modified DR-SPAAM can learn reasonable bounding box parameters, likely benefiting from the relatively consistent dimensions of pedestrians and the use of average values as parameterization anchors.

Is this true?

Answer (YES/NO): NO